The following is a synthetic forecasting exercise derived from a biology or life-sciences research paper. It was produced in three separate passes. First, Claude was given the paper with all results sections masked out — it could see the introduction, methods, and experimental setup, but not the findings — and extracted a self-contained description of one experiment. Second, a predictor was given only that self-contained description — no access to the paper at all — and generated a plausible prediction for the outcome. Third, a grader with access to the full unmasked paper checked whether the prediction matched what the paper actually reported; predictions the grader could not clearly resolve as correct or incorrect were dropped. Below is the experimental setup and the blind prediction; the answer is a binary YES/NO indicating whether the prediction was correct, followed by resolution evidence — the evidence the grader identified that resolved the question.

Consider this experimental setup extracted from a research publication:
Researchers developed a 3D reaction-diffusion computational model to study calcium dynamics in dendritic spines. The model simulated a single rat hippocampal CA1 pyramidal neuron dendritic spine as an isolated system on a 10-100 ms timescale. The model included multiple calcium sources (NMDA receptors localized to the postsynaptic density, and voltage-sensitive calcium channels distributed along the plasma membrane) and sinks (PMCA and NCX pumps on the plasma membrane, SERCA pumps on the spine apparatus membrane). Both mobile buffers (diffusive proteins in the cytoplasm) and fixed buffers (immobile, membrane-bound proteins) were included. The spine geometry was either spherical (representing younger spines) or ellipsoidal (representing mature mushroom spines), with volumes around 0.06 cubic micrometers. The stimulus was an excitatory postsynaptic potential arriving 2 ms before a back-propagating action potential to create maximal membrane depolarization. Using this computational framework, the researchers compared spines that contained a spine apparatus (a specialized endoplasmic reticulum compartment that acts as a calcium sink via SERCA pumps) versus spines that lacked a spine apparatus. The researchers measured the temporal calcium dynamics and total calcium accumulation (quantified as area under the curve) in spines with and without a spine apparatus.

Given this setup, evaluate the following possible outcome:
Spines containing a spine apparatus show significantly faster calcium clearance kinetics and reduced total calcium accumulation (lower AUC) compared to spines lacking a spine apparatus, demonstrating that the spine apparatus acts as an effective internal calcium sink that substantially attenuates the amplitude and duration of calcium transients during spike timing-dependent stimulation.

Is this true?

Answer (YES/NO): YES